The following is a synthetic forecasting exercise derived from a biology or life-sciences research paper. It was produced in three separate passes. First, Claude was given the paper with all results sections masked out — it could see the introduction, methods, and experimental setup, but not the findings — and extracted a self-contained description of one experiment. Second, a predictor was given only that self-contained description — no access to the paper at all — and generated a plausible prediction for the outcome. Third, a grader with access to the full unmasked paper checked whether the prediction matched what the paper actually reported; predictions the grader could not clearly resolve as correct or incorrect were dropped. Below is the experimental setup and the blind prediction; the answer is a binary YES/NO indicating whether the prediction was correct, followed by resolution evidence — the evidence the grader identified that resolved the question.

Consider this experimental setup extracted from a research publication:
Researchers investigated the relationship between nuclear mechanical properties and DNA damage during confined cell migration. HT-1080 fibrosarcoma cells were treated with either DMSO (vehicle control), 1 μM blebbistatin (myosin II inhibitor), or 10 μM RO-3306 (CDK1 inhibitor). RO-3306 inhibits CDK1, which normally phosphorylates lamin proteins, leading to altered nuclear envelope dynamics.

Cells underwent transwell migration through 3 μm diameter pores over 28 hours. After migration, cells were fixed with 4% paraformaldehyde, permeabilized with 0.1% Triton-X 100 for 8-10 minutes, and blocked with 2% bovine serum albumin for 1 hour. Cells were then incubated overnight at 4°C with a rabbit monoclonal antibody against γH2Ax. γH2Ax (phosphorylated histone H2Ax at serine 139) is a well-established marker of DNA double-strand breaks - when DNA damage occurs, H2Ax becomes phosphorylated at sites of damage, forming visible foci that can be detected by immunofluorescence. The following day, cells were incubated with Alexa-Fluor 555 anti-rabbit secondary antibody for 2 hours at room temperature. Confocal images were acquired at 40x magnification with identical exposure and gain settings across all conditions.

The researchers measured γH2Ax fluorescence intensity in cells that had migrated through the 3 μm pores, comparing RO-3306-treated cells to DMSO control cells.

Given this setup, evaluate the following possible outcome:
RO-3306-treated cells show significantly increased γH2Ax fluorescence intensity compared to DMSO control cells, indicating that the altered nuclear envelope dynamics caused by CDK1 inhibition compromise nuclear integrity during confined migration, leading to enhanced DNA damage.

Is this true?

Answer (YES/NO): YES